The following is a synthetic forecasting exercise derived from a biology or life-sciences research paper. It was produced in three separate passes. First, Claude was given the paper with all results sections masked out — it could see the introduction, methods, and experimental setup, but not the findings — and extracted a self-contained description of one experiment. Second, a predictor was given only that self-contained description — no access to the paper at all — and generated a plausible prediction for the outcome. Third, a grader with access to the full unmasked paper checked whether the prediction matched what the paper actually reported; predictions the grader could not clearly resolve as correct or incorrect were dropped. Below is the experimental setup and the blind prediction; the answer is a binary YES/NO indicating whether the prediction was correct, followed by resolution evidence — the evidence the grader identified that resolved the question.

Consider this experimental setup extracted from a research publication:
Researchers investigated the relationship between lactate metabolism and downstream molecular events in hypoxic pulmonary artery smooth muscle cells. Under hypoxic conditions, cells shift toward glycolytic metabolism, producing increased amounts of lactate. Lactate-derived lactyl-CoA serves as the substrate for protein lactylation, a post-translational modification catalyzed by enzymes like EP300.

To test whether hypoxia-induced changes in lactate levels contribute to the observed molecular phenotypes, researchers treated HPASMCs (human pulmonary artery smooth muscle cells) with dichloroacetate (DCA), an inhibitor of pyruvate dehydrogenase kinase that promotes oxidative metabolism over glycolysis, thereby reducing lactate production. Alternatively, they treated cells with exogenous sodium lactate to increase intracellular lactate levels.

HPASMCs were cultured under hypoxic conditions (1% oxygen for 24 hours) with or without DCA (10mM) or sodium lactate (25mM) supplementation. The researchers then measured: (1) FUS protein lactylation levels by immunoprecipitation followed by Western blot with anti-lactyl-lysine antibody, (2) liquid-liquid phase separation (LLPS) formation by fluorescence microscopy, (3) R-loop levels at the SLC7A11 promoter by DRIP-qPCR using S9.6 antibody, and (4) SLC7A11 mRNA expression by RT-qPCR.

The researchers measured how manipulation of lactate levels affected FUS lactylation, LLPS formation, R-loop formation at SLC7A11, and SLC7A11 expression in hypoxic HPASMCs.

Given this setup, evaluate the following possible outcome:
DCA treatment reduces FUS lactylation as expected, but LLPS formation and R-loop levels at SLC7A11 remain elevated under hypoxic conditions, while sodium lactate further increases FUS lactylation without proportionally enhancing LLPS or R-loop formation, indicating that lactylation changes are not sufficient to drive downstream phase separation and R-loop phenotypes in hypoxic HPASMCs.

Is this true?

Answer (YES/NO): NO